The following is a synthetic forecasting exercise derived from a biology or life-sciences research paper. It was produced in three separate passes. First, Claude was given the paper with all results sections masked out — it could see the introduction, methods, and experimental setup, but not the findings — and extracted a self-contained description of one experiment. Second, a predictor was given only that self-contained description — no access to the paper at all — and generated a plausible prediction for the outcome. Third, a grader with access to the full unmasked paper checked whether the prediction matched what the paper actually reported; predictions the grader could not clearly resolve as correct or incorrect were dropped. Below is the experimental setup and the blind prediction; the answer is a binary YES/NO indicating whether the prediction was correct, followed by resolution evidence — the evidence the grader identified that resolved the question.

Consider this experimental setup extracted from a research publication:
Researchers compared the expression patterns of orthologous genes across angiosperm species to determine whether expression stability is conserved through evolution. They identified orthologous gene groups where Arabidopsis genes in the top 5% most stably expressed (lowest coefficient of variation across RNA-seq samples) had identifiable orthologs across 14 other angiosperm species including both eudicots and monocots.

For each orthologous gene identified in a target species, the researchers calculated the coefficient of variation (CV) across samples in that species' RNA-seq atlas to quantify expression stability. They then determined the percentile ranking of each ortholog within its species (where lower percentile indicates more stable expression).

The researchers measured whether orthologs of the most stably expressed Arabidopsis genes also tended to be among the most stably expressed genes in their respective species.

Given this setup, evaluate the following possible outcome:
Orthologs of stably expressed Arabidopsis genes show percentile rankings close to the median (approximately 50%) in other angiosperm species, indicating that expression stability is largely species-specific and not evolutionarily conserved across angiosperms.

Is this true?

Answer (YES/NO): NO